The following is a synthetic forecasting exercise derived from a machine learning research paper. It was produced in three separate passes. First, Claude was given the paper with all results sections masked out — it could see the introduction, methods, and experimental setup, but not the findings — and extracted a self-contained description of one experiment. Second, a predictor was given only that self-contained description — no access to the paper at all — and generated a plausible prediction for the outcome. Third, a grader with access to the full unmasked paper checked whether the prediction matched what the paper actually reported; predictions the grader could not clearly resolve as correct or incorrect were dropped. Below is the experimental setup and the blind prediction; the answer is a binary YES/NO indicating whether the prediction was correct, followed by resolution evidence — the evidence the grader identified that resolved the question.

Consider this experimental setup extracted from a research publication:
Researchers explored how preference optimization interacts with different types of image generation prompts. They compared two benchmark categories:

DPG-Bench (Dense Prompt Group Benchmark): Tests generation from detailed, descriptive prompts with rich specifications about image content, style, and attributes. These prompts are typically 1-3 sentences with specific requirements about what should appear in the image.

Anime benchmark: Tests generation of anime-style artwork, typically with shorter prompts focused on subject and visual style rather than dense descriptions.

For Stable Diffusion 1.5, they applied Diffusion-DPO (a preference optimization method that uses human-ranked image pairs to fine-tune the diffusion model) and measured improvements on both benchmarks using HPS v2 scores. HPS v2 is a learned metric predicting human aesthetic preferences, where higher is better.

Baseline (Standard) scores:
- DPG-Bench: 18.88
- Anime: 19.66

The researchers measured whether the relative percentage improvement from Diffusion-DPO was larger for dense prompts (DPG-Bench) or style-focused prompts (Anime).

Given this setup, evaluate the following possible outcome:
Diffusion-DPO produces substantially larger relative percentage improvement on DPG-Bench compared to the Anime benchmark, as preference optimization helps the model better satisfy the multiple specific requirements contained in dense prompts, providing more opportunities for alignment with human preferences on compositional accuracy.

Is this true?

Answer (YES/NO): NO